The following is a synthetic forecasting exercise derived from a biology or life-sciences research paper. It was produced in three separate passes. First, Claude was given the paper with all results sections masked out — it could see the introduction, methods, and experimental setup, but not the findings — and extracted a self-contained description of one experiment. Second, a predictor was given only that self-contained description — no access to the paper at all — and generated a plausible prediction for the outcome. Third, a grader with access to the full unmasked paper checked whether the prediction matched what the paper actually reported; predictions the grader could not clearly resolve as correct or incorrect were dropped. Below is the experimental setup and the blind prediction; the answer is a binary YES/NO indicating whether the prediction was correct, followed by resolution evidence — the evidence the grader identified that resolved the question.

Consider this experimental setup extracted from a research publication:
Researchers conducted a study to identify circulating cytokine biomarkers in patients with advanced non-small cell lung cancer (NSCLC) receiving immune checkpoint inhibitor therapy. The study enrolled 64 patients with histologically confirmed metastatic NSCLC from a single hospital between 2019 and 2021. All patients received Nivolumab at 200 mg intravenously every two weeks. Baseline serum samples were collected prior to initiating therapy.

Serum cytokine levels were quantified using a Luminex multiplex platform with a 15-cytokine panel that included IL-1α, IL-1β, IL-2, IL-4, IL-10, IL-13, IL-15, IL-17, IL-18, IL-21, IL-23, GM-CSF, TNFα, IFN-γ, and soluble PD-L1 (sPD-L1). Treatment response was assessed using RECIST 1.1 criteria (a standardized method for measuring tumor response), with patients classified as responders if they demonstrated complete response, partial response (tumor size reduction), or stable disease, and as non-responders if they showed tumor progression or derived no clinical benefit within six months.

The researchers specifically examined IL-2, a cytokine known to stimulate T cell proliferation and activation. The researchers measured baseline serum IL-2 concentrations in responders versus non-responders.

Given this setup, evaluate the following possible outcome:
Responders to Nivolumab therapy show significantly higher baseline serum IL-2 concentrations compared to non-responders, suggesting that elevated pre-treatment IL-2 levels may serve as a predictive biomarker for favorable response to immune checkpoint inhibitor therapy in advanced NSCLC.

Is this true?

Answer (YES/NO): YES